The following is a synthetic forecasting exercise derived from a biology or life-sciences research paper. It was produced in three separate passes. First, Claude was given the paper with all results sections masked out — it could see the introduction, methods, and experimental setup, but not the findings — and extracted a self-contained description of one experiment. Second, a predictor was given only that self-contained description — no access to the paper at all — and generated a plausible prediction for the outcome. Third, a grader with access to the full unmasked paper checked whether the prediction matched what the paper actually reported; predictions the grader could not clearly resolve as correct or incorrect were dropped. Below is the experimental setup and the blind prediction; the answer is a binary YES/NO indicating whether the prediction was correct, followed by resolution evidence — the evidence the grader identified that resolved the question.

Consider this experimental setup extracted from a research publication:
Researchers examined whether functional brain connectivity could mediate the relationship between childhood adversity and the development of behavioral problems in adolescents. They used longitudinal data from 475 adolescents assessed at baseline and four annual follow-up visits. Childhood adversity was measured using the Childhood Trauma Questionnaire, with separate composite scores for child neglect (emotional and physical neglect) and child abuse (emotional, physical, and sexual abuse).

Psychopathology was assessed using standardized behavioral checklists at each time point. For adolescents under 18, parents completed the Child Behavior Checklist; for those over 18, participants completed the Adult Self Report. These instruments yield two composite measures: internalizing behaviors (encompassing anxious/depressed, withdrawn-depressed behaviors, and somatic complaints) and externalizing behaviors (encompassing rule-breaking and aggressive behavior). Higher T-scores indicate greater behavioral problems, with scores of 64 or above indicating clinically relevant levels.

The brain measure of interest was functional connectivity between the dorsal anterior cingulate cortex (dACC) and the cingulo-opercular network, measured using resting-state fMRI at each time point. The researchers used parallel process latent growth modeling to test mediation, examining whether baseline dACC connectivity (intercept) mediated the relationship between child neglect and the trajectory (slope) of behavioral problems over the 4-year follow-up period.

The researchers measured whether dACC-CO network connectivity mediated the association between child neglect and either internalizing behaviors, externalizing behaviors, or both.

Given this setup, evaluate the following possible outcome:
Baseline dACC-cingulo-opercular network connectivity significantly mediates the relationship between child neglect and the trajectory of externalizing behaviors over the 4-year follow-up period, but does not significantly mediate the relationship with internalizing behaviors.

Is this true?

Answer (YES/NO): YES